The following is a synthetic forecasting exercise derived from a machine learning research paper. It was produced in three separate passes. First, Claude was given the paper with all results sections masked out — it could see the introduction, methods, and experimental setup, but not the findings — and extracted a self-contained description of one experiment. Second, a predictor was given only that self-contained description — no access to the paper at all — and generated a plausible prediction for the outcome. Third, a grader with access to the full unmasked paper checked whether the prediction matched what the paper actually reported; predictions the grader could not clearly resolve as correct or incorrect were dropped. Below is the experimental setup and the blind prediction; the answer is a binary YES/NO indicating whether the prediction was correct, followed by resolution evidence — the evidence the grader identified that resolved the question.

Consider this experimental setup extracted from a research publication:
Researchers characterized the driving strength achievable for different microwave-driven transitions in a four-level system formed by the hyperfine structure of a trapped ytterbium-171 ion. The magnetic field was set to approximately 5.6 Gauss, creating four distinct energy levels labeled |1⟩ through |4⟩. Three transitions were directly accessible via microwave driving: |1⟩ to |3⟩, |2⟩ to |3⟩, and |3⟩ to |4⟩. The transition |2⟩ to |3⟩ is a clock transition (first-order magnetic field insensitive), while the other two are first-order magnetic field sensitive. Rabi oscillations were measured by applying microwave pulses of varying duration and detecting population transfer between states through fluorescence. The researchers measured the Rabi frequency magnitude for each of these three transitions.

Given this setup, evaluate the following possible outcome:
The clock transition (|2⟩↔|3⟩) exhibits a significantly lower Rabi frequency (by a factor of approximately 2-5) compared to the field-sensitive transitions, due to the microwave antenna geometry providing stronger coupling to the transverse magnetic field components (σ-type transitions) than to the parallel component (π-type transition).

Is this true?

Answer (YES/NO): NO